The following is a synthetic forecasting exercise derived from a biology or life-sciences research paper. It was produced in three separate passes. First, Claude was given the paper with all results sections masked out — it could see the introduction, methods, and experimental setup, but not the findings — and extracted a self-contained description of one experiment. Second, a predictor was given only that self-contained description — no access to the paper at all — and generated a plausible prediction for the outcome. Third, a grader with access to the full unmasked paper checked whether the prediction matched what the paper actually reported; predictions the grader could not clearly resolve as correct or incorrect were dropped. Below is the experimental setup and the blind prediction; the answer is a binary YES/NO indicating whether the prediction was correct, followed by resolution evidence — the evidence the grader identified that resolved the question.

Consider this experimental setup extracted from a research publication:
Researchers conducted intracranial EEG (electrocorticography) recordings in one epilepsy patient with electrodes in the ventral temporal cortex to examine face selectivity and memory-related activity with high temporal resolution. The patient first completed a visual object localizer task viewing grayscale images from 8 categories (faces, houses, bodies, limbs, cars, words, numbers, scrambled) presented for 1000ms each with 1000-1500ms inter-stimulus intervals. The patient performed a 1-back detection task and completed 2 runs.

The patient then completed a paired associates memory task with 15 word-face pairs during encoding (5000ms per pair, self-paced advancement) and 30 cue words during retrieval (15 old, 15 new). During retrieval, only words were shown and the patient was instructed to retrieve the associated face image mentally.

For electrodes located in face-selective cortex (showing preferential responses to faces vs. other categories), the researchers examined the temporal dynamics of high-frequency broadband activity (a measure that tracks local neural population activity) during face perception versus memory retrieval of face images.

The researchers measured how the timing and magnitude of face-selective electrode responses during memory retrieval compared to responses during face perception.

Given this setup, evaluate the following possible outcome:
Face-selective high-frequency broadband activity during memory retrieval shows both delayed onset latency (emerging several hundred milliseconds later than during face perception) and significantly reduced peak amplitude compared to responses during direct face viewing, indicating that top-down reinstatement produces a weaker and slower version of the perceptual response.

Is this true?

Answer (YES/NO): YES